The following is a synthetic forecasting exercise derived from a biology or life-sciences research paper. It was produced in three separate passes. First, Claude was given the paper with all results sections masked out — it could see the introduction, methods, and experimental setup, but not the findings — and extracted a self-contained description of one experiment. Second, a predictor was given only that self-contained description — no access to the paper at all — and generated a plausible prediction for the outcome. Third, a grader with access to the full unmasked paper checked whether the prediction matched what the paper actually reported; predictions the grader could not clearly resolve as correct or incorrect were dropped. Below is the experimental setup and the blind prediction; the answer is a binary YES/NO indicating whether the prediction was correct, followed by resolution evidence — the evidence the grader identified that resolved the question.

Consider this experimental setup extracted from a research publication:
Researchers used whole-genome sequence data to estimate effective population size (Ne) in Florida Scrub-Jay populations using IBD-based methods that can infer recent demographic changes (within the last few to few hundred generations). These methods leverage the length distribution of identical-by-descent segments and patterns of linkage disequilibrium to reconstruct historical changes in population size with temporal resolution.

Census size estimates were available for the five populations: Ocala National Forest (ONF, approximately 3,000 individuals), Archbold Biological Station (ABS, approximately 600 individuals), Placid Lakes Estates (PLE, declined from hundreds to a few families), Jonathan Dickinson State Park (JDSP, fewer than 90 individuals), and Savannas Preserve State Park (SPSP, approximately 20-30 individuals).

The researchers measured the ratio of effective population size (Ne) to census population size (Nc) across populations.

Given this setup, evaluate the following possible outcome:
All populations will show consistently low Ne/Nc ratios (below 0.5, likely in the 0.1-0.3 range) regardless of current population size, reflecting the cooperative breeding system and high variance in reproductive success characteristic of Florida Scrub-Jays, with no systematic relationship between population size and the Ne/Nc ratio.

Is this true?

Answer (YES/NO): NO